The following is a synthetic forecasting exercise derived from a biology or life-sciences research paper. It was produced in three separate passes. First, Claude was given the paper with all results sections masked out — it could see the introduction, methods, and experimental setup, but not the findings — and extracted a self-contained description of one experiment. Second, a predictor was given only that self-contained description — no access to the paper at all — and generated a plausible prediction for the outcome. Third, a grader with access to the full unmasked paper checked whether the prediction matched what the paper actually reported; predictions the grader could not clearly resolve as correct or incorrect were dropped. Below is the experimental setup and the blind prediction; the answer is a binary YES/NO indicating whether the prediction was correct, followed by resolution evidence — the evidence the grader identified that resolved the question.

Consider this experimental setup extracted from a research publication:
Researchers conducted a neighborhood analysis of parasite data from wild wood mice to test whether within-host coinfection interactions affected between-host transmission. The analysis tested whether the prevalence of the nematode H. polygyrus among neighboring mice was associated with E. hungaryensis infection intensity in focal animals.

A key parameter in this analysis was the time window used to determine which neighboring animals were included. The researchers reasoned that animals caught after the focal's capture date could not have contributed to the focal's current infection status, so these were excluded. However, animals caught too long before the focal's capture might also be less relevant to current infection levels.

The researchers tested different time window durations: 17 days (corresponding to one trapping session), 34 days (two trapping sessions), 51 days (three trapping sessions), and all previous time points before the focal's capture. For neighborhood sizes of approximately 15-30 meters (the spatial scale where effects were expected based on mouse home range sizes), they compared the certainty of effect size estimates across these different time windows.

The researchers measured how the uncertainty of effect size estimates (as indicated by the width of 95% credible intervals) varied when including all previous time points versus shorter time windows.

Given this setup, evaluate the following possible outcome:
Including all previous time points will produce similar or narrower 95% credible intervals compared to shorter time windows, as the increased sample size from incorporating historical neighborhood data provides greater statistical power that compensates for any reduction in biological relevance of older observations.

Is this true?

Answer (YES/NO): NO